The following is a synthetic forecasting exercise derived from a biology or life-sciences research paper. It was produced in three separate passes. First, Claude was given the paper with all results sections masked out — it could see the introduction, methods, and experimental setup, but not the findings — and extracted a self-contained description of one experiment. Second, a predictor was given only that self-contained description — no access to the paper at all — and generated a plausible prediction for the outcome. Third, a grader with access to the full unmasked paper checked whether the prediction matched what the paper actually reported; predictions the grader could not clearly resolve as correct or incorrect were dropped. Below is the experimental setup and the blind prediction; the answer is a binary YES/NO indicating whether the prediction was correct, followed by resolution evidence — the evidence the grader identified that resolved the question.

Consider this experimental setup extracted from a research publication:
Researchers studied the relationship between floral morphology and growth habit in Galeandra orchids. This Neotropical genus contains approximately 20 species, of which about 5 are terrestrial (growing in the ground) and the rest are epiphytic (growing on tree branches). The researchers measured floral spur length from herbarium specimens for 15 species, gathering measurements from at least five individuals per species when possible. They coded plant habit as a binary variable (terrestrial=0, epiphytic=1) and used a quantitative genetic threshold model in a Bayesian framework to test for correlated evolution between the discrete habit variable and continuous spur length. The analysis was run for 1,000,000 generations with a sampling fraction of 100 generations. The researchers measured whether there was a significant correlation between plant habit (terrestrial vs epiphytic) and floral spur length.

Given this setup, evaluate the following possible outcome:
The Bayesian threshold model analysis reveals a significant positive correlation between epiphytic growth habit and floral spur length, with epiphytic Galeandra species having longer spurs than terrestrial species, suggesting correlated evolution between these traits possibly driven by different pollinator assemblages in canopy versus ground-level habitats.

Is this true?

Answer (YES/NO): YES